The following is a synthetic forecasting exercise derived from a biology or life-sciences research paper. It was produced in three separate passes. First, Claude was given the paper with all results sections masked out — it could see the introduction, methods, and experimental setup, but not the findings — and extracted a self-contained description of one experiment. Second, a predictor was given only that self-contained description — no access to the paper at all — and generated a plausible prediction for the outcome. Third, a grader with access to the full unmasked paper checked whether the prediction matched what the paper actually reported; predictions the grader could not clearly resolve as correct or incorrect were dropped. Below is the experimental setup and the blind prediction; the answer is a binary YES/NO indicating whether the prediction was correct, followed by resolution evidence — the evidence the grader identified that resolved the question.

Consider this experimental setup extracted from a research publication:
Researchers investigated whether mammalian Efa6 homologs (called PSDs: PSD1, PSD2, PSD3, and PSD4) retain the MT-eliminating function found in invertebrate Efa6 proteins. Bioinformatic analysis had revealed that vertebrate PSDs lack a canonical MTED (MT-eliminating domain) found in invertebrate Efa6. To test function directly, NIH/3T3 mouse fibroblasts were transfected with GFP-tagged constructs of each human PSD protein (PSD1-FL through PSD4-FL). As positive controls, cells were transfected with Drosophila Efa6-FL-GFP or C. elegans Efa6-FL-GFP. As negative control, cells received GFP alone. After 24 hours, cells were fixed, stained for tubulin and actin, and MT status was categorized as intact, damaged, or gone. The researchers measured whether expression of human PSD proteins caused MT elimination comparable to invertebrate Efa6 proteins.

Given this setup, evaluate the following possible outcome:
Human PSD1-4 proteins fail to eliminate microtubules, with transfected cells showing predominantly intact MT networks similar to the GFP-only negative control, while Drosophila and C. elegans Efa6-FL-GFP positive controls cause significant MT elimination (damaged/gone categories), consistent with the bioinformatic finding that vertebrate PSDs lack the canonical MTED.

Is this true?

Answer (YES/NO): YES